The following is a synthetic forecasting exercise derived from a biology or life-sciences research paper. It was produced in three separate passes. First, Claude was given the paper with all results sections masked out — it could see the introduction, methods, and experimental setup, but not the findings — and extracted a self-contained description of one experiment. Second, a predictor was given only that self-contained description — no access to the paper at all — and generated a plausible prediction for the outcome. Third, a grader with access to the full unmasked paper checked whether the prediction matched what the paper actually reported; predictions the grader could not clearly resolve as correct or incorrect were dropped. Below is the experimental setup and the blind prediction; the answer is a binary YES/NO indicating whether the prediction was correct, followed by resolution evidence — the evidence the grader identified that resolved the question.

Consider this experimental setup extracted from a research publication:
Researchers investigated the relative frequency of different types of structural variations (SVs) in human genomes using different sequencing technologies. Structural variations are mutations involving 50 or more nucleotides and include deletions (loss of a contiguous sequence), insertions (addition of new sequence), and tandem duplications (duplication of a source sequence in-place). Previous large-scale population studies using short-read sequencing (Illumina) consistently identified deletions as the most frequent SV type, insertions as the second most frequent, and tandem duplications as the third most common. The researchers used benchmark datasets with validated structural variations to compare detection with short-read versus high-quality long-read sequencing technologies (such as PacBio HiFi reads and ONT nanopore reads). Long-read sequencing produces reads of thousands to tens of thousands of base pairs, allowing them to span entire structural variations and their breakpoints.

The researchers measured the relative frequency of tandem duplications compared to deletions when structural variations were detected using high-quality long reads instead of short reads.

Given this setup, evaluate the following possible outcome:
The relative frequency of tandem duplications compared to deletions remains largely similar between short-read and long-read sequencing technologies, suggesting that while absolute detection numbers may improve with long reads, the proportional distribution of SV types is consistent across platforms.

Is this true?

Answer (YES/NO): NO